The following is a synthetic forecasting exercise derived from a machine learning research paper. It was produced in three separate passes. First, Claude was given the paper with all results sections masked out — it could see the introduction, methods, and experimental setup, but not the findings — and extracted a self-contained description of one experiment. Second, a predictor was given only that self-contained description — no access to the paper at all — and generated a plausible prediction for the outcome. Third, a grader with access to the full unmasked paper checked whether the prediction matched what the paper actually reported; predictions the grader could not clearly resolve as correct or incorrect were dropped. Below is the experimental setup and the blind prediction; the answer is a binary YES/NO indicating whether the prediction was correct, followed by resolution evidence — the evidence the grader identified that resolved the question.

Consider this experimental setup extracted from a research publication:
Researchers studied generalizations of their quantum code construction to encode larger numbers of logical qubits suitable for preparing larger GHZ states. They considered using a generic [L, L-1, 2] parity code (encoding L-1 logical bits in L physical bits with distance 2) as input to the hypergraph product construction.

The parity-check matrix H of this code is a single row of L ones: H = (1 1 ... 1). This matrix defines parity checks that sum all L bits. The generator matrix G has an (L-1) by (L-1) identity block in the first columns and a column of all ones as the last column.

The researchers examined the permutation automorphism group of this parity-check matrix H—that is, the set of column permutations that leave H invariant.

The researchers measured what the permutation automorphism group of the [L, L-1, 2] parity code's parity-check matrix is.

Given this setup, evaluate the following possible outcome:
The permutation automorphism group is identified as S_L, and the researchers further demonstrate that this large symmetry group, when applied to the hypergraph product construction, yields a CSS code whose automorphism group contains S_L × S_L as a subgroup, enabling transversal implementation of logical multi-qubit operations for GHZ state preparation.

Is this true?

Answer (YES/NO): NO